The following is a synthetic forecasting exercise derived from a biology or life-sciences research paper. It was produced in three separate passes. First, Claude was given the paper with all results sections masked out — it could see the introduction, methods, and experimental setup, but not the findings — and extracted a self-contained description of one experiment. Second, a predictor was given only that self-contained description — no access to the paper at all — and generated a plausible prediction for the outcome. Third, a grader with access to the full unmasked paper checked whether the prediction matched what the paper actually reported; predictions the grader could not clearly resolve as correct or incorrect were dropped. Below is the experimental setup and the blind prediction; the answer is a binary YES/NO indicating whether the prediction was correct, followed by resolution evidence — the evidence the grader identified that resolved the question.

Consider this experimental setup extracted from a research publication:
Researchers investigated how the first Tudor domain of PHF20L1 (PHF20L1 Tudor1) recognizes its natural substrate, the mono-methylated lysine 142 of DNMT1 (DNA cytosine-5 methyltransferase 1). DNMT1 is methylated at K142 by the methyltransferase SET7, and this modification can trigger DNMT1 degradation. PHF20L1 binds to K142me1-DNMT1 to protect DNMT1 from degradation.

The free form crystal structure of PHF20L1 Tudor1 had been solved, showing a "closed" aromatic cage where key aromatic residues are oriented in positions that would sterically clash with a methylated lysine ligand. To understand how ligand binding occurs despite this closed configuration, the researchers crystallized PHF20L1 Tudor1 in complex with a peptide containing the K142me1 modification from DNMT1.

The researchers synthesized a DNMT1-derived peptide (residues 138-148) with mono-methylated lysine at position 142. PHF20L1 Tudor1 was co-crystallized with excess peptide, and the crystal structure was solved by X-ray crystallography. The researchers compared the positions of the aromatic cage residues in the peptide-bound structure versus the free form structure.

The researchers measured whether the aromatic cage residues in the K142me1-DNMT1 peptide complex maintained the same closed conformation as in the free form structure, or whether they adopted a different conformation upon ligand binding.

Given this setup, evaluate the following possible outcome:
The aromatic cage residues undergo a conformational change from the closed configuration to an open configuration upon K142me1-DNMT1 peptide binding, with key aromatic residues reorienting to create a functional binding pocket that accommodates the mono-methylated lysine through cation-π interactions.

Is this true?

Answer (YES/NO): YES